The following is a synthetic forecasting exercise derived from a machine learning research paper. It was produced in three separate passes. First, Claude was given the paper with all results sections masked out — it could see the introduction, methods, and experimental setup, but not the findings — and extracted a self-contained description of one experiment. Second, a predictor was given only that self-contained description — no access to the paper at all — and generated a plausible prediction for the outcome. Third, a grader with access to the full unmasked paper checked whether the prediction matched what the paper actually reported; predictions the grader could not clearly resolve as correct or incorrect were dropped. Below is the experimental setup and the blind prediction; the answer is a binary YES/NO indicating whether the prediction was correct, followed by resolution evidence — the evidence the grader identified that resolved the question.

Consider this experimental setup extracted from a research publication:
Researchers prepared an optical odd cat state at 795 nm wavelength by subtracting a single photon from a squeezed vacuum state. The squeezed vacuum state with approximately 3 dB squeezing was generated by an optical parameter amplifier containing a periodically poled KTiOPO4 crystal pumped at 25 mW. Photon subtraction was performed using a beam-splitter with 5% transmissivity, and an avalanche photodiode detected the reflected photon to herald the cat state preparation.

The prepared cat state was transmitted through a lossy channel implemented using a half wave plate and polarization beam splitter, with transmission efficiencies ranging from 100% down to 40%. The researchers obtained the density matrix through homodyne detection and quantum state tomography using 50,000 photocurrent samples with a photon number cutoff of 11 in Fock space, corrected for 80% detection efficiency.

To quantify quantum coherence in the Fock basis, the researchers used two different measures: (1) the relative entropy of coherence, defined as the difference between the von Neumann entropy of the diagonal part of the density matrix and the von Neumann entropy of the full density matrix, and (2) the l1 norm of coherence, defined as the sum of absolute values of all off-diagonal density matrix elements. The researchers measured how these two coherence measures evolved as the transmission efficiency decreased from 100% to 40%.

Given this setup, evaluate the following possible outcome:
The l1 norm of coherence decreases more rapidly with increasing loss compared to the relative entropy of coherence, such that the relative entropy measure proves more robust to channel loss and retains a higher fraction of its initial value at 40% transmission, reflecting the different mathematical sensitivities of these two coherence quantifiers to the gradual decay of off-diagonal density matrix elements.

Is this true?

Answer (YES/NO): NO